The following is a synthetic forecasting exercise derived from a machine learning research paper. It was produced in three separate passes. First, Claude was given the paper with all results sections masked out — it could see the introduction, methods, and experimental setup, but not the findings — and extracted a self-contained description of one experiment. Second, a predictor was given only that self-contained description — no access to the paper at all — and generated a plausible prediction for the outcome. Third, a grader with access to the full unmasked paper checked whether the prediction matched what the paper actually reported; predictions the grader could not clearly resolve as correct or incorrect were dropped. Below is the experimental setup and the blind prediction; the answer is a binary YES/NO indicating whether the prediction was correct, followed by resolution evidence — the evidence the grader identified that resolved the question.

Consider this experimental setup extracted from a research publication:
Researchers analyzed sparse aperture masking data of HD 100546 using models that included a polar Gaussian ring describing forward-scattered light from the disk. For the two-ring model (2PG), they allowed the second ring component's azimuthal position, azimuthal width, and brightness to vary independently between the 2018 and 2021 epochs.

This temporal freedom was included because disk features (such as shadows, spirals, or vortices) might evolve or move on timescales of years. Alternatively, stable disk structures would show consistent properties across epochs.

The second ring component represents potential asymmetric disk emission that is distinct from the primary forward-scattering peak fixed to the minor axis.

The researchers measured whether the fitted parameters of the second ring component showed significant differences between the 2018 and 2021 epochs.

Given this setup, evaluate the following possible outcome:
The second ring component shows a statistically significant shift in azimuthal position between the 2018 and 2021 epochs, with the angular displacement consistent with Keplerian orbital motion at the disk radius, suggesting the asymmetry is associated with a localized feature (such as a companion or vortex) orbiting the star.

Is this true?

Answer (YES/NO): NO